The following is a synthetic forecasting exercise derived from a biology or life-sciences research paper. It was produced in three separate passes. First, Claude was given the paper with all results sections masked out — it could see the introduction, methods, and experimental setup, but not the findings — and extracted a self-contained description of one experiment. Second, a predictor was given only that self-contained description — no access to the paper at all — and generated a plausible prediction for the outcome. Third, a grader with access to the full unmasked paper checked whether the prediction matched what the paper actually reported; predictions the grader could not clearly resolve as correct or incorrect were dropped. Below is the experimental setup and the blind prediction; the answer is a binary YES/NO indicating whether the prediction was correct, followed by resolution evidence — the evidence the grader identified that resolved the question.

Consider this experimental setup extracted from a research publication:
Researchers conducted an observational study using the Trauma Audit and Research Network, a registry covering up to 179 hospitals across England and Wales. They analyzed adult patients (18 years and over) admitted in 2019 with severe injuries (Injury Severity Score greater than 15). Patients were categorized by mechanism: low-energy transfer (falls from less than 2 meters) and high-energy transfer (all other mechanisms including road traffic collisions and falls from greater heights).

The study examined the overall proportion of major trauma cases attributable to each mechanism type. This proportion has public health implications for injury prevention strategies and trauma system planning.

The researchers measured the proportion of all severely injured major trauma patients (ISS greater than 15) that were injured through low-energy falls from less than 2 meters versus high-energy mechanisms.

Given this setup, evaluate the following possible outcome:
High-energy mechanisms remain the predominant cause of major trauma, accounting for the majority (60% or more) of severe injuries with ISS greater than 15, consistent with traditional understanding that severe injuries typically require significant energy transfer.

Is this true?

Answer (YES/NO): NO